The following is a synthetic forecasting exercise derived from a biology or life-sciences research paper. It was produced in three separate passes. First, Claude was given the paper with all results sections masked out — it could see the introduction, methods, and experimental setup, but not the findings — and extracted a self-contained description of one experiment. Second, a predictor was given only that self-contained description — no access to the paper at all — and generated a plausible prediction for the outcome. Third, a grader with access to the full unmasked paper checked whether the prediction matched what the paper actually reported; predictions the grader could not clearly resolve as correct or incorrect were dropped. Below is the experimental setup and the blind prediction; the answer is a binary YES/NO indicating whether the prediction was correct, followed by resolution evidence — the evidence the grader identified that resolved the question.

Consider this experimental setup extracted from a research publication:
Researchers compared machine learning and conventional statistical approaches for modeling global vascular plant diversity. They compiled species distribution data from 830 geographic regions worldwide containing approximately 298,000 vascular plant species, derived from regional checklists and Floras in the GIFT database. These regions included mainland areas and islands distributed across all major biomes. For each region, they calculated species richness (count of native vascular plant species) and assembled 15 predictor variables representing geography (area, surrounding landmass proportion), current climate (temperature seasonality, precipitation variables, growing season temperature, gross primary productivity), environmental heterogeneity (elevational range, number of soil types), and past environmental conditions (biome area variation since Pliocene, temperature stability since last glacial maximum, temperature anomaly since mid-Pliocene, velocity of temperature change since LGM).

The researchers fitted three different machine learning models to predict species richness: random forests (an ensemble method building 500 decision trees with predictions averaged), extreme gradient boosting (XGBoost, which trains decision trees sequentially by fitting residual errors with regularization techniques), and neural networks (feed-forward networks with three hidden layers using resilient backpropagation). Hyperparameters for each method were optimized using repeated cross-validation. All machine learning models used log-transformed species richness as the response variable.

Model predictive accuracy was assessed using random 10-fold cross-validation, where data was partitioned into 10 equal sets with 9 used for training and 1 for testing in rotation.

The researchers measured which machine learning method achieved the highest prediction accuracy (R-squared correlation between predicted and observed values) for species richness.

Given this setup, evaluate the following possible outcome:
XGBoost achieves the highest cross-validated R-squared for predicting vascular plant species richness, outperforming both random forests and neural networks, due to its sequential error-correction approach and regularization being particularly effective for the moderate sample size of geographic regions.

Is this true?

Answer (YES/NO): YES